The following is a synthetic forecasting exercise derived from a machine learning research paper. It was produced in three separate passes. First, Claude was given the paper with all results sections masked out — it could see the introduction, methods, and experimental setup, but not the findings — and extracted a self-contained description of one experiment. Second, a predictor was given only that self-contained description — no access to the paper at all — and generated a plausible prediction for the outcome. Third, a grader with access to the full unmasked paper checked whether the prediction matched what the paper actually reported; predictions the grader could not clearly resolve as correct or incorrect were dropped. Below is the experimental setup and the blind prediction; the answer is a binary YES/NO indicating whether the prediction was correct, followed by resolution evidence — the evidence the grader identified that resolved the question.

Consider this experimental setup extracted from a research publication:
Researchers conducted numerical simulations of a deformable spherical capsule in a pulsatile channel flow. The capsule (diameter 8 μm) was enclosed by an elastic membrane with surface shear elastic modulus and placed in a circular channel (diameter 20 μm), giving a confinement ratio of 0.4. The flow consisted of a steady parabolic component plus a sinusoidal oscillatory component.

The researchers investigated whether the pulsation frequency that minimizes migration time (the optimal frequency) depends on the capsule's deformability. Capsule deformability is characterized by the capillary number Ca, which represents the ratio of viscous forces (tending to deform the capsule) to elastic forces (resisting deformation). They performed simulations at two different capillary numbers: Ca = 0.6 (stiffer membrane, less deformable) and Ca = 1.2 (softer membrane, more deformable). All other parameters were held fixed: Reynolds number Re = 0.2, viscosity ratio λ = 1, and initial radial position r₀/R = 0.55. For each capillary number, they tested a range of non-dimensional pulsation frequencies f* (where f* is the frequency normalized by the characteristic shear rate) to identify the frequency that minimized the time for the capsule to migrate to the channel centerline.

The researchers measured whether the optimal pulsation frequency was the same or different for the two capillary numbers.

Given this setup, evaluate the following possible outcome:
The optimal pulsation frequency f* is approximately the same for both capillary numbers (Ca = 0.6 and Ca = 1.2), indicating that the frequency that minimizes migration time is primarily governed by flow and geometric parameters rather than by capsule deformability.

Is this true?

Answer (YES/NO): NO